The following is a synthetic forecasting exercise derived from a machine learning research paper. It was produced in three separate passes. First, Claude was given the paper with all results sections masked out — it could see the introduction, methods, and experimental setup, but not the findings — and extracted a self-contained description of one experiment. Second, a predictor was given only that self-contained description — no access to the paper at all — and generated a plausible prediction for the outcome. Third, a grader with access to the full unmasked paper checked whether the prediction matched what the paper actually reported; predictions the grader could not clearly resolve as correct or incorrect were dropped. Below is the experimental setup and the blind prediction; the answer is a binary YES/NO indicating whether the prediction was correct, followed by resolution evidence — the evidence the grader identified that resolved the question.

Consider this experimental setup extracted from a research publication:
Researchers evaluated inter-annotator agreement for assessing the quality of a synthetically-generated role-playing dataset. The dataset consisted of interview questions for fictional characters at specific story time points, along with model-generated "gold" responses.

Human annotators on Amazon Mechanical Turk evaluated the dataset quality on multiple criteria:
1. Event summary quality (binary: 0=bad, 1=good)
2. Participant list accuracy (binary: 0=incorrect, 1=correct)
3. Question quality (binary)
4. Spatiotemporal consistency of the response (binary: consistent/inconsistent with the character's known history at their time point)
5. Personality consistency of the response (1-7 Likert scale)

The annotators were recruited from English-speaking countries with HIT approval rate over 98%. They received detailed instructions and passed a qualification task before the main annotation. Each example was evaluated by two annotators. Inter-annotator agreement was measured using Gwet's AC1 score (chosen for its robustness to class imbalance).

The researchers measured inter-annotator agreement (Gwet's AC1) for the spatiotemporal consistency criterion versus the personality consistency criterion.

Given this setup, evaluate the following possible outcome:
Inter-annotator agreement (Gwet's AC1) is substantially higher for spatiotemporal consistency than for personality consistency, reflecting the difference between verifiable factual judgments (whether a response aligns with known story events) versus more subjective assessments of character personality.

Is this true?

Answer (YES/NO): YES